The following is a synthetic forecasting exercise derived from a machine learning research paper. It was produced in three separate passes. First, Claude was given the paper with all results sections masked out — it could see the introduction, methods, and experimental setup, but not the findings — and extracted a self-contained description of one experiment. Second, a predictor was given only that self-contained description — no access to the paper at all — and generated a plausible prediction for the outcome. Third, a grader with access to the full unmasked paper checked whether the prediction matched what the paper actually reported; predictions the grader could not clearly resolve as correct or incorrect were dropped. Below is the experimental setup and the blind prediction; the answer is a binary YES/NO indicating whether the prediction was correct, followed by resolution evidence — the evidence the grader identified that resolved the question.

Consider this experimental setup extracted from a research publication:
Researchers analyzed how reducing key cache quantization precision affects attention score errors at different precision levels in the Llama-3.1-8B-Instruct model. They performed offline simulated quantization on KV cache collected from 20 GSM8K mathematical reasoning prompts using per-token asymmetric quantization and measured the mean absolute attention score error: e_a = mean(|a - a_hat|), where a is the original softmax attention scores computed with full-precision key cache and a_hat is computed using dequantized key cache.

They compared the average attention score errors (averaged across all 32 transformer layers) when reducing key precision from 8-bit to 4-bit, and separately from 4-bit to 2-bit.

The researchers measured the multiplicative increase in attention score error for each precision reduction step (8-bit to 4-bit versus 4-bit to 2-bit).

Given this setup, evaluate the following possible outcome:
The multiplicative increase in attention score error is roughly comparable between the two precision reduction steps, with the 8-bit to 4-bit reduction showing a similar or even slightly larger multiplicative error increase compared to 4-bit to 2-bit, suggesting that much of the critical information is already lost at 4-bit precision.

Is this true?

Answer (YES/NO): NO